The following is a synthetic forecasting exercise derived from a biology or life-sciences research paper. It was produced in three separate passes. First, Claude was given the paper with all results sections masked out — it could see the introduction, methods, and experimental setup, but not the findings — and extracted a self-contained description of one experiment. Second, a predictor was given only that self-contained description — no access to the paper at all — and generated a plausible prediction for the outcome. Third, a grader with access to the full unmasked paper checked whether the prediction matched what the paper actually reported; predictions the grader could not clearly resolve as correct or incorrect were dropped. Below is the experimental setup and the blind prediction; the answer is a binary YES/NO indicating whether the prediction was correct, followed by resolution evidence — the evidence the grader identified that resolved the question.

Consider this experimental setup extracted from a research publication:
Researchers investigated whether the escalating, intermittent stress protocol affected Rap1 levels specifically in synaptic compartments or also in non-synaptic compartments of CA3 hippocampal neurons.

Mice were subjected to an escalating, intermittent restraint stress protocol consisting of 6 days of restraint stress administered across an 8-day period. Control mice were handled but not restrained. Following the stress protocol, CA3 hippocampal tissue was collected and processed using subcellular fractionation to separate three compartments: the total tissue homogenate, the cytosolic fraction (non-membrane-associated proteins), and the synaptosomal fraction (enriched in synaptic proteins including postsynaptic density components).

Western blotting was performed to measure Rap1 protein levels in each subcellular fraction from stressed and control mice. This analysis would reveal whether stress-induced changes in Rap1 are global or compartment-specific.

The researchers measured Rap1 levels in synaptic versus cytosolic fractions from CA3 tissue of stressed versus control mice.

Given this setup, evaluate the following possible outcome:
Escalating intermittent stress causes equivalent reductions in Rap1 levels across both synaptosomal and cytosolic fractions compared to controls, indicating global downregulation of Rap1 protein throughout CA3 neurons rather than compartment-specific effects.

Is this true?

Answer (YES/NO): NO